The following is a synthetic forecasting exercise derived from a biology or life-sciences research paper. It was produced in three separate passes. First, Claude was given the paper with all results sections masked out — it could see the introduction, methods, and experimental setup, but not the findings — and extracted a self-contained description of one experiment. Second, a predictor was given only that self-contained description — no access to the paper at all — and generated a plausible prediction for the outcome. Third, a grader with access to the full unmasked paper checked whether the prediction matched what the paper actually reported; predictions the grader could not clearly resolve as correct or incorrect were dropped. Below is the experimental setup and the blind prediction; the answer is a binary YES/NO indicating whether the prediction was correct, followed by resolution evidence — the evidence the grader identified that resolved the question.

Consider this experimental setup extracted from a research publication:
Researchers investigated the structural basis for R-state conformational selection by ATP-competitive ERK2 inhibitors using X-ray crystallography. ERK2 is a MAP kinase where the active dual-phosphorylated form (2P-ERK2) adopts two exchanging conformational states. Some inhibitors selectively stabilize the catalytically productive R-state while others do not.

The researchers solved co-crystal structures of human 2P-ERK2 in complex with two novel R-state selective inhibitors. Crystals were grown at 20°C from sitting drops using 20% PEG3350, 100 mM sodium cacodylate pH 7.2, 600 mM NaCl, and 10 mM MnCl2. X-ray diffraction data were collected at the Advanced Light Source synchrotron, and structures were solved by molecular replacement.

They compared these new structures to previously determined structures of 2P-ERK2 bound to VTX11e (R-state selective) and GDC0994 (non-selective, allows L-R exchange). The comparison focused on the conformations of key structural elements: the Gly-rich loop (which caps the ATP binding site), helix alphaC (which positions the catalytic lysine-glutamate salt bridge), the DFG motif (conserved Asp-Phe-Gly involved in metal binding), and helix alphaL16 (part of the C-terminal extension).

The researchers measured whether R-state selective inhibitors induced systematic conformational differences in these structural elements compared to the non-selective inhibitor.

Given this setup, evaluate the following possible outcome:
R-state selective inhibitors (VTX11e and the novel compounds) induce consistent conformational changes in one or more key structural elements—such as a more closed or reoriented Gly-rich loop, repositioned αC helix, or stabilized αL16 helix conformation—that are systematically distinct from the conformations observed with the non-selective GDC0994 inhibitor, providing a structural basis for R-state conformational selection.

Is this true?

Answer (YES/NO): YES